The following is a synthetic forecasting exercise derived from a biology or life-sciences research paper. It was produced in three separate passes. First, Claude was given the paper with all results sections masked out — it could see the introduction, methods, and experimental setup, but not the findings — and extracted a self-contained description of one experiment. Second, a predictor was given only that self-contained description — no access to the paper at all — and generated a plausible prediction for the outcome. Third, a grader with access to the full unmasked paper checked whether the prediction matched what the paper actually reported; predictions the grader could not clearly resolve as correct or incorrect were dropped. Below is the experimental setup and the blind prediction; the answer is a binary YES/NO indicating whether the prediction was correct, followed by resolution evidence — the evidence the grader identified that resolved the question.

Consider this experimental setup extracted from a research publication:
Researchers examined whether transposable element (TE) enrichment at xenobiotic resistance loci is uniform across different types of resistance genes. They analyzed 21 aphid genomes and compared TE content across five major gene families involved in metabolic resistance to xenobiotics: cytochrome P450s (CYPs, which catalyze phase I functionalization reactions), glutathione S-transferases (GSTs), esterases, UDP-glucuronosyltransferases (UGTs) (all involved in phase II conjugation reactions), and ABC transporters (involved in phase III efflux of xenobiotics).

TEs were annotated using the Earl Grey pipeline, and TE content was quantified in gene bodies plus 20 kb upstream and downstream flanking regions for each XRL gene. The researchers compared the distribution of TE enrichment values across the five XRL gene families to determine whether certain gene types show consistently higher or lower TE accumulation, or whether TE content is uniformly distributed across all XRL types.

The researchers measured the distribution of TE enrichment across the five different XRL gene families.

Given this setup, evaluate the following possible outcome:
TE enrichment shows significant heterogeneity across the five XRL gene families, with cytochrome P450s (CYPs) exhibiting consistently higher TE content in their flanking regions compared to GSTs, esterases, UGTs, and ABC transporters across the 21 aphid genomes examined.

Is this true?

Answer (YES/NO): NO